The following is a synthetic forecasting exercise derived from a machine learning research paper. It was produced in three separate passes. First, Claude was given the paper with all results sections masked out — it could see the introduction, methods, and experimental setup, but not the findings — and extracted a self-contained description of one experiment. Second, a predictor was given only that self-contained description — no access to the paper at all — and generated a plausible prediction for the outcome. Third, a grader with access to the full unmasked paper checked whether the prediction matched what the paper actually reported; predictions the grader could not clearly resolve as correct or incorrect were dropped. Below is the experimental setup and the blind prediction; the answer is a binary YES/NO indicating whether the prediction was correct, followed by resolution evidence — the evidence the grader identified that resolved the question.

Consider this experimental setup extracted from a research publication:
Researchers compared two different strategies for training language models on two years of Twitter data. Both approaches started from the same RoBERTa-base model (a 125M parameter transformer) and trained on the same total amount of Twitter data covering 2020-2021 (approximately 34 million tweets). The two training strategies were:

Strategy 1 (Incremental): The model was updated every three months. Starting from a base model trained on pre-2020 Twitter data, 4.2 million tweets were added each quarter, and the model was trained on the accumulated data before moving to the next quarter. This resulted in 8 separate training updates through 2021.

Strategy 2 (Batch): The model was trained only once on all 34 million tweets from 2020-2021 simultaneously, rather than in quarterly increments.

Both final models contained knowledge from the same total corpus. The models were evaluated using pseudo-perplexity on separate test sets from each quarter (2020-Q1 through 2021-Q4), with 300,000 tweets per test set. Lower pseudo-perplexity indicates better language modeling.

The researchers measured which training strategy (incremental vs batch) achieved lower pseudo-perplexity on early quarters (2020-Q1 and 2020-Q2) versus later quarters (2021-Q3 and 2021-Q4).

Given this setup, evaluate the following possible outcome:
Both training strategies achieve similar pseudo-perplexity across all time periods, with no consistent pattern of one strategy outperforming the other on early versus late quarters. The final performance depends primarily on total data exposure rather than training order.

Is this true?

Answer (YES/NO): NO